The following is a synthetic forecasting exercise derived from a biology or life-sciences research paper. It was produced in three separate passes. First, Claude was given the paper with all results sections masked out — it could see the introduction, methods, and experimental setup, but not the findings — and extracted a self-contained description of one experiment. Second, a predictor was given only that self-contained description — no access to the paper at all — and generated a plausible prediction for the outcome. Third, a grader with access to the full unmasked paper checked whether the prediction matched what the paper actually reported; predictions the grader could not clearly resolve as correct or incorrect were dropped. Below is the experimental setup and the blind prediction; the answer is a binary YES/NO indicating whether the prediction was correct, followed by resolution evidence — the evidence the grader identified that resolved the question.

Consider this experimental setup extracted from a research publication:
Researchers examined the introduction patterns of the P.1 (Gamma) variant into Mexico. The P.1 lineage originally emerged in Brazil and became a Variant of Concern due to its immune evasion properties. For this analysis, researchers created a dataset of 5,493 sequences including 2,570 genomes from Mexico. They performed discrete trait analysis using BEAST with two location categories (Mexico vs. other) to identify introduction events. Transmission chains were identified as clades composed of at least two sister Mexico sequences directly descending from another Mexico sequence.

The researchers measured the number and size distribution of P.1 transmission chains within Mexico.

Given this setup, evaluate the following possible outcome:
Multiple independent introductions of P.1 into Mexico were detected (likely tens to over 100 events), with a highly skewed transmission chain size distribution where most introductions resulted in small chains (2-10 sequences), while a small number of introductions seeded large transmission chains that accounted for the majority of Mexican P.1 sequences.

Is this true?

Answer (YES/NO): YES